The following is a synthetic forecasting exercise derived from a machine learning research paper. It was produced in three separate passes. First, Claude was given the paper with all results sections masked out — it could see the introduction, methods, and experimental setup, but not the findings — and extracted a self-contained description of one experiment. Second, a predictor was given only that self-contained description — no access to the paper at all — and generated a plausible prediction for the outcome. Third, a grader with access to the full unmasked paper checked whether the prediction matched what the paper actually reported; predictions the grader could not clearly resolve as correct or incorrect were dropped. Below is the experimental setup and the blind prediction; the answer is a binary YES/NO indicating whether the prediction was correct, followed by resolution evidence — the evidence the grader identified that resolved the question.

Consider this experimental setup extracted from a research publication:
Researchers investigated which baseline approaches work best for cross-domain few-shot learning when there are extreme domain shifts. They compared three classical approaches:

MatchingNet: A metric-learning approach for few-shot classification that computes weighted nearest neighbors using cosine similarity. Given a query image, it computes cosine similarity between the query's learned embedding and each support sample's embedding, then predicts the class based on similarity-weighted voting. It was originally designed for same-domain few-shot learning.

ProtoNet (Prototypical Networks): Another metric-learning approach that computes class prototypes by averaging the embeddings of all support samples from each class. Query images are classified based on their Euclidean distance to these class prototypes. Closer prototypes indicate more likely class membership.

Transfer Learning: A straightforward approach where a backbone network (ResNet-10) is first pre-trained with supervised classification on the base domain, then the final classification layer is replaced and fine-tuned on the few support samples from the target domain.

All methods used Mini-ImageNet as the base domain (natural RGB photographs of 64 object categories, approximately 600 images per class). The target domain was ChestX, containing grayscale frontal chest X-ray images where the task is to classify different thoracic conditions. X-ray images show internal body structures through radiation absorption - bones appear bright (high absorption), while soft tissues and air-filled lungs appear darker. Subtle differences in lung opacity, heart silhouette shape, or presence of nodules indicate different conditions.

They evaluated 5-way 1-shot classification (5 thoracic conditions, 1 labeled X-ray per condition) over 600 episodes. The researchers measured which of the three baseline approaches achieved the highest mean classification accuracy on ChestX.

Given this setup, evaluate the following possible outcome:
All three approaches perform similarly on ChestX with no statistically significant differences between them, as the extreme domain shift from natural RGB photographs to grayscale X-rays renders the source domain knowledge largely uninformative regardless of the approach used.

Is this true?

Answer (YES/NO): NO